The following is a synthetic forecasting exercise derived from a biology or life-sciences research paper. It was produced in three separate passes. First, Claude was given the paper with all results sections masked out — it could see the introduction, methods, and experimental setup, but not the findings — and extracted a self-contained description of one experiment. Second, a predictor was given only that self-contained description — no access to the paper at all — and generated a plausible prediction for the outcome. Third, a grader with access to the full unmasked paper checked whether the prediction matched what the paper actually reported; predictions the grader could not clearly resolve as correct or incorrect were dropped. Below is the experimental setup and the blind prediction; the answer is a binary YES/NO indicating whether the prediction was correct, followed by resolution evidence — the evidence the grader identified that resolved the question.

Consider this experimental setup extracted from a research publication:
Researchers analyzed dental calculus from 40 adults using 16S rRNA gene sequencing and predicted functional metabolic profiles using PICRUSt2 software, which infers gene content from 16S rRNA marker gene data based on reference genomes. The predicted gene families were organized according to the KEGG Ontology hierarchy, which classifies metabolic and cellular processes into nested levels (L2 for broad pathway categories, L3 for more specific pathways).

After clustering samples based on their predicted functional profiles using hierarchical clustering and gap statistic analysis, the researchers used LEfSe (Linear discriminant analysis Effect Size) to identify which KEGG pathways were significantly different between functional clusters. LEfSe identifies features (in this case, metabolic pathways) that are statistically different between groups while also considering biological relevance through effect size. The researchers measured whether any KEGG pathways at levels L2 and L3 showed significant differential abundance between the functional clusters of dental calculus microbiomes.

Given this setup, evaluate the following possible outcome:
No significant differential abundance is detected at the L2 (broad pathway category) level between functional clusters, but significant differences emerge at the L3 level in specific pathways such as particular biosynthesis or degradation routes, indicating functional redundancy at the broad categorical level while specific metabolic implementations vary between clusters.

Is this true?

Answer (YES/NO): NO